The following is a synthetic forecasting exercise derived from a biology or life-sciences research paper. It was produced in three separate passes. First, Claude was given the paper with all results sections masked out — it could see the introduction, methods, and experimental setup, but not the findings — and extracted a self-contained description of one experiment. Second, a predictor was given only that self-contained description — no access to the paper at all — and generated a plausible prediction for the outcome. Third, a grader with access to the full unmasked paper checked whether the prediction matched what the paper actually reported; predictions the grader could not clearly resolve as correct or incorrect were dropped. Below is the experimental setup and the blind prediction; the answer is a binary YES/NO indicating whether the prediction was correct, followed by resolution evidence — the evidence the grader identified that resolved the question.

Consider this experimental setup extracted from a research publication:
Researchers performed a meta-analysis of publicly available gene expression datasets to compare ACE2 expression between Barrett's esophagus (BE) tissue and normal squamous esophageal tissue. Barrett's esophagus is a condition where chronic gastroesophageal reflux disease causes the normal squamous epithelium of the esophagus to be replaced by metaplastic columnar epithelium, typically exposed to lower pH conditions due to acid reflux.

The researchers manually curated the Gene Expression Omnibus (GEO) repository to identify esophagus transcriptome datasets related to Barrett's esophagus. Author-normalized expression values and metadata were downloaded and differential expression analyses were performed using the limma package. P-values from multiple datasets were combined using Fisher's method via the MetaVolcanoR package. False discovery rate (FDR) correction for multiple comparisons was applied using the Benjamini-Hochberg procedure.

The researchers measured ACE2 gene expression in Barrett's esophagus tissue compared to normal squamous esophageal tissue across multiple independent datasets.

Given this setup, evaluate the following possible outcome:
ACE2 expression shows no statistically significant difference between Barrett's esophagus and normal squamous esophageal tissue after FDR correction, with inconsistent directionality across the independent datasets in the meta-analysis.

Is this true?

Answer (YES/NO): NO